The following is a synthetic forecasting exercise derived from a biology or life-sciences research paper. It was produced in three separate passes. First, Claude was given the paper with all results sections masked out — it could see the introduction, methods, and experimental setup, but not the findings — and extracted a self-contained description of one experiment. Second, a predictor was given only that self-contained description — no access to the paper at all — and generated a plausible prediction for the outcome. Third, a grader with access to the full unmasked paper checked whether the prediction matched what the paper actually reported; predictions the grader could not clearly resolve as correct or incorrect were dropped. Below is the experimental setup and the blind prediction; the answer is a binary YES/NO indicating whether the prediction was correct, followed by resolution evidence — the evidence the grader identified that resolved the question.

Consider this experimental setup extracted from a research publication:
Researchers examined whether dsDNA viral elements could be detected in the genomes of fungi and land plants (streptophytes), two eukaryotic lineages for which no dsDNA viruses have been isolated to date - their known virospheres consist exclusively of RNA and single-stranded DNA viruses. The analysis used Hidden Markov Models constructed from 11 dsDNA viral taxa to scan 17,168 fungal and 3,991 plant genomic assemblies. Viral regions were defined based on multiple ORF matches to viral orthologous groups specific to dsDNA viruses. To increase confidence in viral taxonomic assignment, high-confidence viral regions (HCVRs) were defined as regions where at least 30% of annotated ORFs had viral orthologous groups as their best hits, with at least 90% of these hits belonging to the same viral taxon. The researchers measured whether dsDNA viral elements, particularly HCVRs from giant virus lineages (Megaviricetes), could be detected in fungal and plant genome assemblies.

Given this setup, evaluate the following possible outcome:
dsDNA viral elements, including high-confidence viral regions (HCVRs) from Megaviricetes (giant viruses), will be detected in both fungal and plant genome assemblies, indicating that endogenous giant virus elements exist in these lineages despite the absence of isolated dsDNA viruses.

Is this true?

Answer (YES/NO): YES